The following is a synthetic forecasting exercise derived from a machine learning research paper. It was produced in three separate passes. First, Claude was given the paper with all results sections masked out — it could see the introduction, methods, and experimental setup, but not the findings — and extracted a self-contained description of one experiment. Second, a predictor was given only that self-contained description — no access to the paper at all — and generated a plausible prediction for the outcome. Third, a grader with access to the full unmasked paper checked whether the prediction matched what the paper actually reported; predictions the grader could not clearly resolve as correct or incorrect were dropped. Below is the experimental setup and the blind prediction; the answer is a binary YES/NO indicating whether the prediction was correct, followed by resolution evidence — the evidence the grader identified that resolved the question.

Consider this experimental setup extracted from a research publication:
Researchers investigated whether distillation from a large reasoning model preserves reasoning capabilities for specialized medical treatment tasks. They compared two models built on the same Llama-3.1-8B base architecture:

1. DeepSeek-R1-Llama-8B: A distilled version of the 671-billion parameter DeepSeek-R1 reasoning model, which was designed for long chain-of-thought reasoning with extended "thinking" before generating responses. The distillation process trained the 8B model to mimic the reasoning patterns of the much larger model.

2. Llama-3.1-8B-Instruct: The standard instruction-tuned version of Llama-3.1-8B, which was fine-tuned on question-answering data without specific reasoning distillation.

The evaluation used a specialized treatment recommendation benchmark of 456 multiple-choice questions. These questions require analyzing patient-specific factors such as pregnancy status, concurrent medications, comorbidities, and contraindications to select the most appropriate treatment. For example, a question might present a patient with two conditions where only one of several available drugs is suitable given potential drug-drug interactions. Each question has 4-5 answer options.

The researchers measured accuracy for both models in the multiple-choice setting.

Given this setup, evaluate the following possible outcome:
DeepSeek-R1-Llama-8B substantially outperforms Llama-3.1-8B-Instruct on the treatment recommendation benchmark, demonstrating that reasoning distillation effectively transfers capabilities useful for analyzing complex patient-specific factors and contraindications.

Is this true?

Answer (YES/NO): NO